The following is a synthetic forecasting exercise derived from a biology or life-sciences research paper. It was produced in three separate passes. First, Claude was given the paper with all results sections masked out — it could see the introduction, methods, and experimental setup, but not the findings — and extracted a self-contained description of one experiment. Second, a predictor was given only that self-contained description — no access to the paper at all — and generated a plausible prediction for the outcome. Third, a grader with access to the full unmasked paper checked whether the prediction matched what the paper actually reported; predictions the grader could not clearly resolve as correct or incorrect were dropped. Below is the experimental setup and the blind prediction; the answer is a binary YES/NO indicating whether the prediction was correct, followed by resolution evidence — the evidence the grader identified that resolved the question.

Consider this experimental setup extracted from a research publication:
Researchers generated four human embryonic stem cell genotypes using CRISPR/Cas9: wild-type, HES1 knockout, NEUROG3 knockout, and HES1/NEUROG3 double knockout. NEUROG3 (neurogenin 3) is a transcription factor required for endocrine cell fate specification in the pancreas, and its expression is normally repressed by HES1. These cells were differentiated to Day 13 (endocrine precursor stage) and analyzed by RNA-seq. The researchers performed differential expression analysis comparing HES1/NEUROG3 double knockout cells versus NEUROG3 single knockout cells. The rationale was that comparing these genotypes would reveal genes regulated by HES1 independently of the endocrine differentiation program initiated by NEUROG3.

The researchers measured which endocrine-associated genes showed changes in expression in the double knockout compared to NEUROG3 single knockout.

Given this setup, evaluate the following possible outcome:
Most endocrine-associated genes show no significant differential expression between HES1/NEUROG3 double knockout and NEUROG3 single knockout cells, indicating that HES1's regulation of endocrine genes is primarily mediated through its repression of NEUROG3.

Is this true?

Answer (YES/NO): NO